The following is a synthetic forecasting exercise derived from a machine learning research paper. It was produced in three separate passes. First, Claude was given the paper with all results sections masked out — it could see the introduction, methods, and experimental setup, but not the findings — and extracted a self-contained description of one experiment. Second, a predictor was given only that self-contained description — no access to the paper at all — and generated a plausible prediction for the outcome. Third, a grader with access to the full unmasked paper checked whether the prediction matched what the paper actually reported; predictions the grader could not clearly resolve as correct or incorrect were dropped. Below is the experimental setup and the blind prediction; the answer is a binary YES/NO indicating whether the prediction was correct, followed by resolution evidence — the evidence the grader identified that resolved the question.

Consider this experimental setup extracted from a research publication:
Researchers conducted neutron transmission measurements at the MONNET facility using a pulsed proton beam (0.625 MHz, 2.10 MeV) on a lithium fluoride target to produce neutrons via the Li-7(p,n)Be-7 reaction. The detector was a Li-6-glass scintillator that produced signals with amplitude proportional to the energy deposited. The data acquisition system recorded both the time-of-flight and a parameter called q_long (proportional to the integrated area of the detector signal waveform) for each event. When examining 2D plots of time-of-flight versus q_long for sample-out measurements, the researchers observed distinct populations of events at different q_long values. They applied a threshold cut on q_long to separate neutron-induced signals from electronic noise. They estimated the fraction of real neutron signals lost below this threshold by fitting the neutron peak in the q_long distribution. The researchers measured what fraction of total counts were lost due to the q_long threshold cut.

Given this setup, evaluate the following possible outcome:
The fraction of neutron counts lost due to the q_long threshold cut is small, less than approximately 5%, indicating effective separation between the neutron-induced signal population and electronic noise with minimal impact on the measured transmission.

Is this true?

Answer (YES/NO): YES